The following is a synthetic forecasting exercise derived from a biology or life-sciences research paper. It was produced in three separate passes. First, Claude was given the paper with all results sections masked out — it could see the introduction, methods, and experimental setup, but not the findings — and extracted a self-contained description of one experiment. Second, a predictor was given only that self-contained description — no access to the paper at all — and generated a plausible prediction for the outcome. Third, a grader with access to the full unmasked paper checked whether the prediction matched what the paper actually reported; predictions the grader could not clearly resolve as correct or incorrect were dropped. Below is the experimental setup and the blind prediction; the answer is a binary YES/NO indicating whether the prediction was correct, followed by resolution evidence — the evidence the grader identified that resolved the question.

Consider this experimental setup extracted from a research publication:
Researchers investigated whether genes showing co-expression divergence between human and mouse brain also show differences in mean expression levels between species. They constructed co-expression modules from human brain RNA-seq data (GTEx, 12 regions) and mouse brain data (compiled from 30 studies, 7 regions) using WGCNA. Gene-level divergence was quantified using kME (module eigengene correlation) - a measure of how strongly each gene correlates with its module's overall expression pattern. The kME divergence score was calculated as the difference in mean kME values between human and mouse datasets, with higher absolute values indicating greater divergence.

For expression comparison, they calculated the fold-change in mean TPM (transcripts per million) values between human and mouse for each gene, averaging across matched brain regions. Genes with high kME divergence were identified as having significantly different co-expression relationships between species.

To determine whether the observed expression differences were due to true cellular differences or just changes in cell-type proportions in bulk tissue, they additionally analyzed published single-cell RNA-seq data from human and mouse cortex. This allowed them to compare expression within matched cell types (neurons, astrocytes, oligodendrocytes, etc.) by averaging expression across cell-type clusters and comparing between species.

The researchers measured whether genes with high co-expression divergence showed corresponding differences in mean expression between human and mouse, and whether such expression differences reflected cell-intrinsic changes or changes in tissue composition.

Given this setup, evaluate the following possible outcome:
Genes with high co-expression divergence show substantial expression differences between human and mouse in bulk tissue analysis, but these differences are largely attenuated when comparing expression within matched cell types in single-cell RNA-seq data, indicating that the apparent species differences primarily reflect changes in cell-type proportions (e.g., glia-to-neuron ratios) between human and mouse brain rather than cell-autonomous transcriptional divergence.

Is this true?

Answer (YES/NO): NO